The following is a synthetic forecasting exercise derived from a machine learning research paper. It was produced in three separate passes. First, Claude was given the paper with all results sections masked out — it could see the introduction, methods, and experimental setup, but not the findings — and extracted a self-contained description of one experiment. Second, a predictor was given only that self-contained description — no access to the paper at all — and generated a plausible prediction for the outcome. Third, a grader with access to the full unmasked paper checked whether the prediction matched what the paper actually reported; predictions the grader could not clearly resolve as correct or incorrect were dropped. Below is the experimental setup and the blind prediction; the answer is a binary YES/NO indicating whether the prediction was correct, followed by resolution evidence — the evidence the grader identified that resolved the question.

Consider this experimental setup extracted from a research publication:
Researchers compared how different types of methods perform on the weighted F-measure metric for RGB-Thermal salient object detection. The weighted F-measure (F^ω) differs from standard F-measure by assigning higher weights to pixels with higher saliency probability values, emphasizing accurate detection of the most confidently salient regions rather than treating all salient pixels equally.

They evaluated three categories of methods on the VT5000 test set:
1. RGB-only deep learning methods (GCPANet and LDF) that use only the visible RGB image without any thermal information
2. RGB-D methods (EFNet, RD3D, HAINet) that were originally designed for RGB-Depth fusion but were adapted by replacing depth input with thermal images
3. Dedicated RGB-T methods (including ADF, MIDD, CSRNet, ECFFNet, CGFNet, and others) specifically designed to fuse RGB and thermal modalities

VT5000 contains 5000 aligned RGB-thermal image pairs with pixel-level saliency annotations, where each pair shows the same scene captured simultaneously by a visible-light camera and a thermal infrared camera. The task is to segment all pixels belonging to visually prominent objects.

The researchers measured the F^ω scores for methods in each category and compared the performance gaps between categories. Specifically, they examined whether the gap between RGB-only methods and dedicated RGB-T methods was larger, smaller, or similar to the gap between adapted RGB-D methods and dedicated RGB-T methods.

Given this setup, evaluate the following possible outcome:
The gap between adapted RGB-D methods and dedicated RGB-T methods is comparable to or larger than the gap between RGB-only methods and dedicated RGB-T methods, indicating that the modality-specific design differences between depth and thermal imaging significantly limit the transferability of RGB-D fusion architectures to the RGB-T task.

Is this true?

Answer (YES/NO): NO